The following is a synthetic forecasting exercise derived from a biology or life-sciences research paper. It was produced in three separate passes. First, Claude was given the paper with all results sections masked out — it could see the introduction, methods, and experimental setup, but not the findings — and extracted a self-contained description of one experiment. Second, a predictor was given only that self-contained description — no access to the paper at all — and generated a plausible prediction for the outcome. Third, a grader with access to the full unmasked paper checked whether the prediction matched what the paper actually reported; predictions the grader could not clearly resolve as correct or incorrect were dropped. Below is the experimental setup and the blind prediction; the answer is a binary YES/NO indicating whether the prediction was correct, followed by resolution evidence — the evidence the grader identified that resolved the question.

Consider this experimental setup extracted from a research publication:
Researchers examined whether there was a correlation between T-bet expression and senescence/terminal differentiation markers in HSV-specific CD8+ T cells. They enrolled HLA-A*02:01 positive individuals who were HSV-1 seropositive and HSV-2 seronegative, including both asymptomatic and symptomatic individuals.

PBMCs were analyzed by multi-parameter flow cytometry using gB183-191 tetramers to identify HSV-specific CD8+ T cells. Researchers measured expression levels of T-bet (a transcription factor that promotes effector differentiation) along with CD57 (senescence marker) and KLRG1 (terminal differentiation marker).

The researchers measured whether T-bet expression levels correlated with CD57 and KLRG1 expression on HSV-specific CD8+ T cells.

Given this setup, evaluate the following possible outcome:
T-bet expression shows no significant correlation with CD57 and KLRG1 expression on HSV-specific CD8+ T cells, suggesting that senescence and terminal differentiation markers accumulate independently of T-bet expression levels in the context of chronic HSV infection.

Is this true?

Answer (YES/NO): NO